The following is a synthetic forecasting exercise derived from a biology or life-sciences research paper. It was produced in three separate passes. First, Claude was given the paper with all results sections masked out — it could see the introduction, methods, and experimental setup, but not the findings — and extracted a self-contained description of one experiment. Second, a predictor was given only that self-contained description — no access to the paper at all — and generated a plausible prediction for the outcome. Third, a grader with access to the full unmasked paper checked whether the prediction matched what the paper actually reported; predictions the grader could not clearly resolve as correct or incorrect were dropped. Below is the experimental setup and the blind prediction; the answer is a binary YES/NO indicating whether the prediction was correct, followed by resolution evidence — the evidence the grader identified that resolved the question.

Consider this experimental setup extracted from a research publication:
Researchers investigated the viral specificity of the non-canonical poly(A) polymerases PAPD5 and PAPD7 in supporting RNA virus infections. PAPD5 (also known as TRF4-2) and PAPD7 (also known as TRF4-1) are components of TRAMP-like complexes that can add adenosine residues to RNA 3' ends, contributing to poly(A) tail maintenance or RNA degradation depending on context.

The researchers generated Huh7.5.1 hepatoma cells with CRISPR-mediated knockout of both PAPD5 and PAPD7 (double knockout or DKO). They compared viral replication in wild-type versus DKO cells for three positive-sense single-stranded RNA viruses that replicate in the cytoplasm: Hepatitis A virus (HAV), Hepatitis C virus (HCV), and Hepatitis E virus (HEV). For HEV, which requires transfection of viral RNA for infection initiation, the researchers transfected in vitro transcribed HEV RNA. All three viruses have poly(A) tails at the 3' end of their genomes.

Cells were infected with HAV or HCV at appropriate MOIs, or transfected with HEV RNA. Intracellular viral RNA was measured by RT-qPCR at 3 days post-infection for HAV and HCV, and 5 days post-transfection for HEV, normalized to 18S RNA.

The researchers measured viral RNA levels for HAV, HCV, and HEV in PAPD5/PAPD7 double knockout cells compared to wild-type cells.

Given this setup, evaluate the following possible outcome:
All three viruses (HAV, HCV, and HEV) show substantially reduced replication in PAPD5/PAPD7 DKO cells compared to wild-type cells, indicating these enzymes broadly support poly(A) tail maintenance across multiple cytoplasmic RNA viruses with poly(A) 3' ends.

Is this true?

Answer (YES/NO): NO